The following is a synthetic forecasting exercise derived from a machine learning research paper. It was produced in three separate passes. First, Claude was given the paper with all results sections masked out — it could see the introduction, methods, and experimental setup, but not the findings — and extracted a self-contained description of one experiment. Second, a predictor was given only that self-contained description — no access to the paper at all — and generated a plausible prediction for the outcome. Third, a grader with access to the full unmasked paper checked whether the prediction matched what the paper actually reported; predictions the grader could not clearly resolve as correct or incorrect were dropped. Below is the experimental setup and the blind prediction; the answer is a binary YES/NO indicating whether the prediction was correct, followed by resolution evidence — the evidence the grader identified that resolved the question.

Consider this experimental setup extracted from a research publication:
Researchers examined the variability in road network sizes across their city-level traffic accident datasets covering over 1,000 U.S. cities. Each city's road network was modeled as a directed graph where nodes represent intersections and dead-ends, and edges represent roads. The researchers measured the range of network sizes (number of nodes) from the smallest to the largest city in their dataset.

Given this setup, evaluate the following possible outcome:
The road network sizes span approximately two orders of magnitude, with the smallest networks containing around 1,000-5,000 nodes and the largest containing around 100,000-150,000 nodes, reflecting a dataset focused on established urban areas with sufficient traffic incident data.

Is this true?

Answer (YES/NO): NO